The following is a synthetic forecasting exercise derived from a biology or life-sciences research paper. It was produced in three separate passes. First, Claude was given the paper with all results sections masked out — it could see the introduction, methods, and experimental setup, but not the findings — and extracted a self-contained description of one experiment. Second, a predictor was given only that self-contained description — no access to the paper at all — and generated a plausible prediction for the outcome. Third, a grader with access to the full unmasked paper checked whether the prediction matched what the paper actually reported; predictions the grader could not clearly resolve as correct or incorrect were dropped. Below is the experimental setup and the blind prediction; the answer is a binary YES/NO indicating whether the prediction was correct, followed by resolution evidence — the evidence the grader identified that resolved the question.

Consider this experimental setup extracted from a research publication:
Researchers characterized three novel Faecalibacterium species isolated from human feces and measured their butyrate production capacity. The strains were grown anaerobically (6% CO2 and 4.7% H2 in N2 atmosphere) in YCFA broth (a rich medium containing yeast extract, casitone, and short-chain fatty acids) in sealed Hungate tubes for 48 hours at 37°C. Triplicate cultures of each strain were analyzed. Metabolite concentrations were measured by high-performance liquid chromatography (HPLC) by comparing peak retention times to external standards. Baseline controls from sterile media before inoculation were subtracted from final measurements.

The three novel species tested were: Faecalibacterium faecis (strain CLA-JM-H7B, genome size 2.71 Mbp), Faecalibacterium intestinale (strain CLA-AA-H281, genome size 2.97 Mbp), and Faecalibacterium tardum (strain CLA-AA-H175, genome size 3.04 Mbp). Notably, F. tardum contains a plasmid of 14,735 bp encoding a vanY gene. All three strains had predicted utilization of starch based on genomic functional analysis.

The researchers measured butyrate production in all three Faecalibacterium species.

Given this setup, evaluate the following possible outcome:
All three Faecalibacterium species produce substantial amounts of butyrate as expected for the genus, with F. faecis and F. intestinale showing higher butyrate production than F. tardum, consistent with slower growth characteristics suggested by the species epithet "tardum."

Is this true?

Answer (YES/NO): NO